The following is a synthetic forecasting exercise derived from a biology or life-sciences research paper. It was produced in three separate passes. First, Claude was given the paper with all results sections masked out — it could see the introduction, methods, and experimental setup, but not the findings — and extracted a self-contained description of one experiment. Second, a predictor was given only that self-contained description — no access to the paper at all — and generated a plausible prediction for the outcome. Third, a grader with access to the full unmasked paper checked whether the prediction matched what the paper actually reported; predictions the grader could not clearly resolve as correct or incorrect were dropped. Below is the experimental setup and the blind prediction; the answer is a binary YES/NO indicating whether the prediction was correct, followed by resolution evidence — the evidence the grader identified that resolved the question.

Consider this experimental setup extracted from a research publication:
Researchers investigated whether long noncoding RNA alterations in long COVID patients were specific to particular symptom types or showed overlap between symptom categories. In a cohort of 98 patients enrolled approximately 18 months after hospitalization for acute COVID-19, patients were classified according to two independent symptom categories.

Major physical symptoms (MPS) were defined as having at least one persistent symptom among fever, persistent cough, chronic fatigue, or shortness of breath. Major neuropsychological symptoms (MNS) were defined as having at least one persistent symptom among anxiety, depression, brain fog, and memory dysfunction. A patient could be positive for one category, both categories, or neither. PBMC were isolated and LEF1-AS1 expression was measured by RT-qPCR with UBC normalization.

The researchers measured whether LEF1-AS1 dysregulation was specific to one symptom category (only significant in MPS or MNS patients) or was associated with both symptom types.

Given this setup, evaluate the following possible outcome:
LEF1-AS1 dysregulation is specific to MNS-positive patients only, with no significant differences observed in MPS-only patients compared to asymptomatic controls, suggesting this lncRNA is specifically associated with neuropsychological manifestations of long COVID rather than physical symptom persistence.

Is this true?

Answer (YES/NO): NO